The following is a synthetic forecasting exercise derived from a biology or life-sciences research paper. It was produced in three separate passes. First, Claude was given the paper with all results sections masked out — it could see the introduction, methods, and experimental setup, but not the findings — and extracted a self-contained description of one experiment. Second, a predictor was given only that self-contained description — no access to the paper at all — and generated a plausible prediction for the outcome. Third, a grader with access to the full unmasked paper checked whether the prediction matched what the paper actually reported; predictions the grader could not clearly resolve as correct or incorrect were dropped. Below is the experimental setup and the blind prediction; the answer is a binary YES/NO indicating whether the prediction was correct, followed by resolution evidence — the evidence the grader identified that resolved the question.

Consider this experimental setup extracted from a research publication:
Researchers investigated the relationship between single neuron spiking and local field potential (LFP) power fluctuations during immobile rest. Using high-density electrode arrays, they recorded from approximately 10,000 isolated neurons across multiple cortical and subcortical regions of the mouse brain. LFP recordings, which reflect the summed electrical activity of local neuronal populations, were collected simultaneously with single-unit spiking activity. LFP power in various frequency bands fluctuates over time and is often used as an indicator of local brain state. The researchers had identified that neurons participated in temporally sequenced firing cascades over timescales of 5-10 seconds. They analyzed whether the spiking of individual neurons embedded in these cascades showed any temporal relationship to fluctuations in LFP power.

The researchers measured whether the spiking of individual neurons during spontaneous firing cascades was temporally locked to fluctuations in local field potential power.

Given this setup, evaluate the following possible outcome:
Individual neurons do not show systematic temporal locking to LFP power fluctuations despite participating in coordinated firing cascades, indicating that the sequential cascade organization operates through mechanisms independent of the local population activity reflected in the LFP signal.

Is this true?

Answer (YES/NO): NO